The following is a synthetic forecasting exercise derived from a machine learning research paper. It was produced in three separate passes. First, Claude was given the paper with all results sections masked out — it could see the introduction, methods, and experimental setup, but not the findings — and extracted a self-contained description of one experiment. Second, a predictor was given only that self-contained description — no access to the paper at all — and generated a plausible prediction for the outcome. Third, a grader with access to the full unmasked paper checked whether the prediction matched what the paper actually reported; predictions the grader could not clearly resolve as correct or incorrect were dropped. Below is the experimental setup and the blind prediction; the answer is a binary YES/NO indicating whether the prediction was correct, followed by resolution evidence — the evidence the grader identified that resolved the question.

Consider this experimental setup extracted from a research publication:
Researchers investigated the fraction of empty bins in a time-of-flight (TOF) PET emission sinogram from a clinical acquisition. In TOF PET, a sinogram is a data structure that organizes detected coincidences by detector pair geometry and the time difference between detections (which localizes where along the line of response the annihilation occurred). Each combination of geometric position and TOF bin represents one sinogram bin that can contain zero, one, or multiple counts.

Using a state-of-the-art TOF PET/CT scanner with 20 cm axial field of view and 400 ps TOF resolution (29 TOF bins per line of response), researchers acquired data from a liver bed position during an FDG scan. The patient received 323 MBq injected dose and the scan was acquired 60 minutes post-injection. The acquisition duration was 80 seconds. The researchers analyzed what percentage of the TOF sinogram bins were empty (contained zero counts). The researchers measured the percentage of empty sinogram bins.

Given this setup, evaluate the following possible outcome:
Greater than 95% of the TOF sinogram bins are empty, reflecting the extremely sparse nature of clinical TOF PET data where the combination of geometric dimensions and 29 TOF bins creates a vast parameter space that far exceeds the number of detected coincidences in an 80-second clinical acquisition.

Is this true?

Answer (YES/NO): NO